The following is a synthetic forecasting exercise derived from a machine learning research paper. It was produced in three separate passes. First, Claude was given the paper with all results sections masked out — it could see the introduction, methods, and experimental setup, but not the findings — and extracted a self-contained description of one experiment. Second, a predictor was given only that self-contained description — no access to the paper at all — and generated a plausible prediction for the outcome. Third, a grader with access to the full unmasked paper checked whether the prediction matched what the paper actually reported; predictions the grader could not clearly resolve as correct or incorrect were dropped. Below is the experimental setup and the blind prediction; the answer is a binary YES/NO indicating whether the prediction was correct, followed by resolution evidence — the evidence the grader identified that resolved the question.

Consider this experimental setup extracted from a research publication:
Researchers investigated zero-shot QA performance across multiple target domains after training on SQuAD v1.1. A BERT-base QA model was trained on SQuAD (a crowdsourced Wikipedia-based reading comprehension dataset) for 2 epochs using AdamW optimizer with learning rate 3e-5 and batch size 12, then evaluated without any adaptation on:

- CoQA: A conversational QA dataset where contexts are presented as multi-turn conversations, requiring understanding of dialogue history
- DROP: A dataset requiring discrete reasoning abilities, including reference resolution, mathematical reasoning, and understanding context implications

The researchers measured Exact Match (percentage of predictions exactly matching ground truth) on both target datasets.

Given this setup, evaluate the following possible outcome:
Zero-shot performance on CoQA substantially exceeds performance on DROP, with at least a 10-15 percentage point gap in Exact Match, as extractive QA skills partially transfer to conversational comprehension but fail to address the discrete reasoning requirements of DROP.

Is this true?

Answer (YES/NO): NO